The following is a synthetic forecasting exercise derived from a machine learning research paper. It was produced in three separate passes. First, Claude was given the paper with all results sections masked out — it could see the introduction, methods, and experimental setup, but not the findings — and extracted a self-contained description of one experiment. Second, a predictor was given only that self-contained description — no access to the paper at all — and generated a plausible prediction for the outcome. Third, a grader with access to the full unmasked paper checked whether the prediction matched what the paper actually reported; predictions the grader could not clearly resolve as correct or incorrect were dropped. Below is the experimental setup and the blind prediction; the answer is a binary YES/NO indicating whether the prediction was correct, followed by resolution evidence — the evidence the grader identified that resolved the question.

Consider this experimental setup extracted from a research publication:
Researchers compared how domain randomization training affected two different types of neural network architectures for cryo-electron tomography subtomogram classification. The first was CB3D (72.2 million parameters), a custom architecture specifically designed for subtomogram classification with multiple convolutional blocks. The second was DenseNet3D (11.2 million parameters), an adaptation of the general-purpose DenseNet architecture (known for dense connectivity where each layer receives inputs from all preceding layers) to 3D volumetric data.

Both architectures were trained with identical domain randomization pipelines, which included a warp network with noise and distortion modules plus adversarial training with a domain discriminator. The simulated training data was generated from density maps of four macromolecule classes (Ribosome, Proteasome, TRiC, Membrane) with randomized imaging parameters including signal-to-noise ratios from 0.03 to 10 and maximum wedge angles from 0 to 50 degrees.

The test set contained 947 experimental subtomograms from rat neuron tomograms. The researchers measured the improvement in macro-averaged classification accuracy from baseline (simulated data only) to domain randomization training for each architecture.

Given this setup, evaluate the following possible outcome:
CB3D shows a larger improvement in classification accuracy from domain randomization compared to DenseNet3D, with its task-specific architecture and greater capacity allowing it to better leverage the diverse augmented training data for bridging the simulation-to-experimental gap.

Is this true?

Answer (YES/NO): YES